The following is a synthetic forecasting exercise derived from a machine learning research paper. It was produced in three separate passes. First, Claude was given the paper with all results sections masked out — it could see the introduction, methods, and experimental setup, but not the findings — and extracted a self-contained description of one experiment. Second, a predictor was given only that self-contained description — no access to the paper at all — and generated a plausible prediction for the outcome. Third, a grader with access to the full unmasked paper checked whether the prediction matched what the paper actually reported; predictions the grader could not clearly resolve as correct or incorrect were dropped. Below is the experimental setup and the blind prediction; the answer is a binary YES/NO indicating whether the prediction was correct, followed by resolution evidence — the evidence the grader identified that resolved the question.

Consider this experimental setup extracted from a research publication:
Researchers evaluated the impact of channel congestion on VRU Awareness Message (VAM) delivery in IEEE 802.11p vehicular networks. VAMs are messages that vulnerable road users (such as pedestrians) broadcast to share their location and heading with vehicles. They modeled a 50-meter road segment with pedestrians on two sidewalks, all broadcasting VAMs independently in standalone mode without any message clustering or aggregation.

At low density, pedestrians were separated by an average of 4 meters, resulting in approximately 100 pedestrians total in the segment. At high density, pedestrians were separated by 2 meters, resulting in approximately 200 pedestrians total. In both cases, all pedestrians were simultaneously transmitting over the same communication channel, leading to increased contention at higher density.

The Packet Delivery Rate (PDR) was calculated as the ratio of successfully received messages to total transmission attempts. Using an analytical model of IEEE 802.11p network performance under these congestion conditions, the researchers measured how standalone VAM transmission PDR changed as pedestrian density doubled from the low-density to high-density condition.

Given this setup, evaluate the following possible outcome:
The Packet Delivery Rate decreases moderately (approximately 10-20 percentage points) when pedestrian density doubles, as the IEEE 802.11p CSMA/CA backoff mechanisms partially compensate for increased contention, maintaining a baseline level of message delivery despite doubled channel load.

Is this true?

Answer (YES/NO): NO